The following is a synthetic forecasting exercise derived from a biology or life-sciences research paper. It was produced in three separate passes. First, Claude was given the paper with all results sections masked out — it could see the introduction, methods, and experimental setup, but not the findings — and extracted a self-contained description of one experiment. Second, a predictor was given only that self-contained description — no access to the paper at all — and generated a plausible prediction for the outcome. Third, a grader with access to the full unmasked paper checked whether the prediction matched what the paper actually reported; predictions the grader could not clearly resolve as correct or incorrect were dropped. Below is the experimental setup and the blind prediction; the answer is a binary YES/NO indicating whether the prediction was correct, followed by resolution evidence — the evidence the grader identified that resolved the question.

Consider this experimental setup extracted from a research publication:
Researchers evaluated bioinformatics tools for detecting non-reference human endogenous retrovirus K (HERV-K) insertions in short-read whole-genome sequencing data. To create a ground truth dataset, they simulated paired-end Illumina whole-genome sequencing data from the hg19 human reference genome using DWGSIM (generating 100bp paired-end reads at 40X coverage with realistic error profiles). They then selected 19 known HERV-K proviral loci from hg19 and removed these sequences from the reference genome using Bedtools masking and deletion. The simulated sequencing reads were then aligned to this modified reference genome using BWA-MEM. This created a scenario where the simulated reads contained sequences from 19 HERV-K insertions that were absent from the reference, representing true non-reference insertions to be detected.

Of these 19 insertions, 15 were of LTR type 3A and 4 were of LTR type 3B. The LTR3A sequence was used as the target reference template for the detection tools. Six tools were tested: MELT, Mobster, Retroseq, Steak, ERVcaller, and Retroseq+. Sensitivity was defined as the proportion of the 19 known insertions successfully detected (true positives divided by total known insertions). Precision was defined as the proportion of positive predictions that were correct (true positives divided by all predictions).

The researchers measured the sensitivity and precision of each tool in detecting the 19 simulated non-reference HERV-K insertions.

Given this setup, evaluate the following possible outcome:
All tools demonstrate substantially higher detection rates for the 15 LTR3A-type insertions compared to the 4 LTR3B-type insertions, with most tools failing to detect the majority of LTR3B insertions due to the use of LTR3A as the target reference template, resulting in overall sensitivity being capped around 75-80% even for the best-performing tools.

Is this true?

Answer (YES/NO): NO